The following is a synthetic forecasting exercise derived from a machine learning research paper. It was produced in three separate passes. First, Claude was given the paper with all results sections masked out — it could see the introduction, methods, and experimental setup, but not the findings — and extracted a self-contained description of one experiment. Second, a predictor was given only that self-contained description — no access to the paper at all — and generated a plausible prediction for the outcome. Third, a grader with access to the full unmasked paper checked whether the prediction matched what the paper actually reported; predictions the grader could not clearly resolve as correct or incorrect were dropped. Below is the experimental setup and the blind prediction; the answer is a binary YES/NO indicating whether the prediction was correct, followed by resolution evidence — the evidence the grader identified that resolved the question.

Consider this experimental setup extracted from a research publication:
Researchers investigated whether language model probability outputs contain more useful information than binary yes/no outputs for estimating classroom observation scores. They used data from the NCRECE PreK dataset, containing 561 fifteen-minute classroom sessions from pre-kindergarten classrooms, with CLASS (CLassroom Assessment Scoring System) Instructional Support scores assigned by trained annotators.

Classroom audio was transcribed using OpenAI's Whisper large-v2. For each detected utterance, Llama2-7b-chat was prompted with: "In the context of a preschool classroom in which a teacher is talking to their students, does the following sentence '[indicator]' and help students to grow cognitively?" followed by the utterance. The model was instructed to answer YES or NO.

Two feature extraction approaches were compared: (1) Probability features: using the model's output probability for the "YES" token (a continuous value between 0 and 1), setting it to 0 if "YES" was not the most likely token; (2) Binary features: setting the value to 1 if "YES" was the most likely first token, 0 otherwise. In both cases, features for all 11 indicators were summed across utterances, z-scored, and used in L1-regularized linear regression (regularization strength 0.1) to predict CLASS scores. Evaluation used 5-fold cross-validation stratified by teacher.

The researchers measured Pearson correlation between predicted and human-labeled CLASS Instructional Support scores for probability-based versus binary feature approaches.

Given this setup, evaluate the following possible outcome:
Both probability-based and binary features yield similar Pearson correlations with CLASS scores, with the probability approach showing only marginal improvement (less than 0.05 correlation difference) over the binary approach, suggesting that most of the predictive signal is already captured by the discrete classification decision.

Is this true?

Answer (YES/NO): YES